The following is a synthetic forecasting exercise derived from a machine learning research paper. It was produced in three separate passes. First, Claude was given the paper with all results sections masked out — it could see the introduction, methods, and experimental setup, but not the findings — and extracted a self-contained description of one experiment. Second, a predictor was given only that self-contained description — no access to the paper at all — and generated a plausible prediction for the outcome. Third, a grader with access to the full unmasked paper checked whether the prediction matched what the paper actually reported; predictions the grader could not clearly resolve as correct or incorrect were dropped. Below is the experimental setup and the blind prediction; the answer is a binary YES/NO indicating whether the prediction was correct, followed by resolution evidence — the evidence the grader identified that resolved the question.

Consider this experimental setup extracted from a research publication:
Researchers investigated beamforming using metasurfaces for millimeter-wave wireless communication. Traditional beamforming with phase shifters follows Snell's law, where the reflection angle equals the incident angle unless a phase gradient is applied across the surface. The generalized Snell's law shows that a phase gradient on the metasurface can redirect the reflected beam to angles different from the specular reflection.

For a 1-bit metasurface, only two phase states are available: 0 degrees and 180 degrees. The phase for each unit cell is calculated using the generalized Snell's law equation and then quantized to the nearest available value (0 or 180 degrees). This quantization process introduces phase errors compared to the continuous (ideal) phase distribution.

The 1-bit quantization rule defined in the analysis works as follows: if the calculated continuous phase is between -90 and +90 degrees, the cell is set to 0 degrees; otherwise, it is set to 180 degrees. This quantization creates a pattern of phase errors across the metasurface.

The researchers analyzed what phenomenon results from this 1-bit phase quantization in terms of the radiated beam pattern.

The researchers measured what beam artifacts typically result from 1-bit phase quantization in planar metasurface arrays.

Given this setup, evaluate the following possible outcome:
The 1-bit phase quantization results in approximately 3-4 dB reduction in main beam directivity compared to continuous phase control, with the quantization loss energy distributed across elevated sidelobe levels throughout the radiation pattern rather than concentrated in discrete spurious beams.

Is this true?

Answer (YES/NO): NO